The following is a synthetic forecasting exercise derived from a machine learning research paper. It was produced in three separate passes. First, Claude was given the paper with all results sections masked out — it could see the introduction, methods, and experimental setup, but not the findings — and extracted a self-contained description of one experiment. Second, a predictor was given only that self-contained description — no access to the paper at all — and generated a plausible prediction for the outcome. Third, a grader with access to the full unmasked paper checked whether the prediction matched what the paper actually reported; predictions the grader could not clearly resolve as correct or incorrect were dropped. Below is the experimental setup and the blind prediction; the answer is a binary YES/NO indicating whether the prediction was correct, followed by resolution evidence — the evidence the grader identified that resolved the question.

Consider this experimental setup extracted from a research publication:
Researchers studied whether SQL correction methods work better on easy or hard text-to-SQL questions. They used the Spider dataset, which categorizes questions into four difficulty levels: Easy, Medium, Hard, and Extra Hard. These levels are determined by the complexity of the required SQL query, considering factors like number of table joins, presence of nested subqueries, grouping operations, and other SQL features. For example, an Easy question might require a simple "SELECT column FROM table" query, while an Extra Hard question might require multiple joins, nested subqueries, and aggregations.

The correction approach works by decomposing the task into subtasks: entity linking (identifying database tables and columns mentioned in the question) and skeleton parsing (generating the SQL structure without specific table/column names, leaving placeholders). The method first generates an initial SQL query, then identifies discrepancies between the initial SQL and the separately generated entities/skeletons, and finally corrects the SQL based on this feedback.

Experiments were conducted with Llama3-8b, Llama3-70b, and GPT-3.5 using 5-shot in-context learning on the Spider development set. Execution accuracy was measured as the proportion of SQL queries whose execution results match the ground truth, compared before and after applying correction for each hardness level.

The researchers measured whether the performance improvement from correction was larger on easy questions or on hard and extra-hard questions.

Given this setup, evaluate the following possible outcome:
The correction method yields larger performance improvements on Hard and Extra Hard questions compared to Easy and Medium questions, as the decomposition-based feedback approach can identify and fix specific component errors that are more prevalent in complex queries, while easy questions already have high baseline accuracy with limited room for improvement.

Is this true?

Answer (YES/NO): YES